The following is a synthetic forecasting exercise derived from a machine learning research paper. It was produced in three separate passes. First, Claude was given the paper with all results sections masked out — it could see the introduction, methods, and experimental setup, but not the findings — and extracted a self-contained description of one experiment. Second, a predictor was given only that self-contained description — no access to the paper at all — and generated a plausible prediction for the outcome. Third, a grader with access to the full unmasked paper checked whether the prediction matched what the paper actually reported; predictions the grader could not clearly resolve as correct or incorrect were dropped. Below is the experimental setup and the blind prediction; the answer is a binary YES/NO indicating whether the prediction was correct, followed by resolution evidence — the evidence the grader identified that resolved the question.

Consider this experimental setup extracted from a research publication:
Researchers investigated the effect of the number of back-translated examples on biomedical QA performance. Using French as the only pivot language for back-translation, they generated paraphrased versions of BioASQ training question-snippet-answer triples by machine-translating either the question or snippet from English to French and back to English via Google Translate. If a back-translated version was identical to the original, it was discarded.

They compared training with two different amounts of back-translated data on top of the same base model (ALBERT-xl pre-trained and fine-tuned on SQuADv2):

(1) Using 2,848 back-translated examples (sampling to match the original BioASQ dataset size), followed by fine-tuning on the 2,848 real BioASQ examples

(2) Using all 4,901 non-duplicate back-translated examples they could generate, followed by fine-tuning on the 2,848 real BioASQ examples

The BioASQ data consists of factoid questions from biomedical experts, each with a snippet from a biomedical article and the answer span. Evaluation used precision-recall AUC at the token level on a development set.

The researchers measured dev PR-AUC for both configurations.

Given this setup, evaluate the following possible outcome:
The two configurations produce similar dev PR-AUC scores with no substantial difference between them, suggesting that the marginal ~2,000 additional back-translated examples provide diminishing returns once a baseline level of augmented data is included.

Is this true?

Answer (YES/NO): NO